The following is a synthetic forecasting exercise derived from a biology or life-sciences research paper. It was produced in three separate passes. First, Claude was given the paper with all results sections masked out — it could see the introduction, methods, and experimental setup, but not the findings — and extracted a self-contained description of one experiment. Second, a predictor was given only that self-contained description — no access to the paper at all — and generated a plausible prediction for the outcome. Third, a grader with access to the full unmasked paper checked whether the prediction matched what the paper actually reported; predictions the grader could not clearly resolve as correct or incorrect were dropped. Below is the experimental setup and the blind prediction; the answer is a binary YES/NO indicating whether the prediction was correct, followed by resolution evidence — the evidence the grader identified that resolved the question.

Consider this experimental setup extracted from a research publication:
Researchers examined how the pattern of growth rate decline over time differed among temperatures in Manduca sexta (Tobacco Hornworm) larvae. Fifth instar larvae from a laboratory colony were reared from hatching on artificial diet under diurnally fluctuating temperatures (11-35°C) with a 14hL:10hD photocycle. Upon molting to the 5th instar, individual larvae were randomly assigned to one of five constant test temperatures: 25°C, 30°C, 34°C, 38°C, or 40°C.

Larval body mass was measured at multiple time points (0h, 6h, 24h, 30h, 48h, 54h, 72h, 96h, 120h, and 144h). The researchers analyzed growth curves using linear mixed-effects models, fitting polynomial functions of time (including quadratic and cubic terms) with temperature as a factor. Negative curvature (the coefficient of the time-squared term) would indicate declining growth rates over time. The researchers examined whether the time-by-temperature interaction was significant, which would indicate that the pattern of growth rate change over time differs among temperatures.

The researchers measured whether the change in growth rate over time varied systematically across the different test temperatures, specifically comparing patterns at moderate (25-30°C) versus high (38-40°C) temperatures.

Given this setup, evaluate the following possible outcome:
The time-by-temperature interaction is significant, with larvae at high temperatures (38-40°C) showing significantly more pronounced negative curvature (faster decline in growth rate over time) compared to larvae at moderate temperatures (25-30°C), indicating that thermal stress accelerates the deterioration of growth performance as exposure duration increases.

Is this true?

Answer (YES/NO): YES